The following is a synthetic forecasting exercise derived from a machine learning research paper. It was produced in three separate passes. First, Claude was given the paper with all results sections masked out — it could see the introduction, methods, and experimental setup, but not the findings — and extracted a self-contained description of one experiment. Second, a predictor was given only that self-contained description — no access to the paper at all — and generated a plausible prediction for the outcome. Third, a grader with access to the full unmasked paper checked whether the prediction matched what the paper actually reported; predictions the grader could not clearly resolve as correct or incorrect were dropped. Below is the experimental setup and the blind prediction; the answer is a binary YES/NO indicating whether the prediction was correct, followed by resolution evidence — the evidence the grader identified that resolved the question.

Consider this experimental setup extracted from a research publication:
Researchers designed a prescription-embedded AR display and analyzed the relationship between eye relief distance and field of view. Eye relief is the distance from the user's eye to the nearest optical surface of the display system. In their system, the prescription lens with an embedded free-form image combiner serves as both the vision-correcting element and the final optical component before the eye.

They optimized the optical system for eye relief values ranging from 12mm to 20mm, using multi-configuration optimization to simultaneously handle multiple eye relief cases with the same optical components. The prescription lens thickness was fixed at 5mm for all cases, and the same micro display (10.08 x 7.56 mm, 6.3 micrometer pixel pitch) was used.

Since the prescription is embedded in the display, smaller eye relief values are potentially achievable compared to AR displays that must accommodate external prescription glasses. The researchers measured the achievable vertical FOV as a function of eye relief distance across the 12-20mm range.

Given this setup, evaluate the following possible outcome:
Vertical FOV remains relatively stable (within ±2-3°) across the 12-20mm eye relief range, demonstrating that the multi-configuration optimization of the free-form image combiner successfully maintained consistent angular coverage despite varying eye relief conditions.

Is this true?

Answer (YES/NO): NO